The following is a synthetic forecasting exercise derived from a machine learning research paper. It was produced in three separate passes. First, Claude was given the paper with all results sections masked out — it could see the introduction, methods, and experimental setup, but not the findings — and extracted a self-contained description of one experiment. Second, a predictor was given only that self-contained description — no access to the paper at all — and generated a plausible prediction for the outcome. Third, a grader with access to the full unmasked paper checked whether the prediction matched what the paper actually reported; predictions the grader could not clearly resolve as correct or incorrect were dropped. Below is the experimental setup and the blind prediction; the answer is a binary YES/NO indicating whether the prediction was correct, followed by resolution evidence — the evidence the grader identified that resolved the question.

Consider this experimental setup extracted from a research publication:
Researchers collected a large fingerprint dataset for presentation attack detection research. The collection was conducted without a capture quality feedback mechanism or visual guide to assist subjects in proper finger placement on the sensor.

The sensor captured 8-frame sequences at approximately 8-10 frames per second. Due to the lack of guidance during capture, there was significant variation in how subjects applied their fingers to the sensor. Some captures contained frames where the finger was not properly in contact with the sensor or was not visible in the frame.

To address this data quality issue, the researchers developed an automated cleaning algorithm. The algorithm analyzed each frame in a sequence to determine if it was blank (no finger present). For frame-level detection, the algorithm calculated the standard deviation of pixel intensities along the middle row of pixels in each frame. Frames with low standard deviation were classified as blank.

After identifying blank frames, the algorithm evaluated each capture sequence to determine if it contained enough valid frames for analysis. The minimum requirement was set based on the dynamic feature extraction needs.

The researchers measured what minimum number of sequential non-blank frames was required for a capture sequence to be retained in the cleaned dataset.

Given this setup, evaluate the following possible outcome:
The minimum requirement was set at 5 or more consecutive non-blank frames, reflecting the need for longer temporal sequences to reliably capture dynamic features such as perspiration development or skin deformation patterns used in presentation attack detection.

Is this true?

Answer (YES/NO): YES